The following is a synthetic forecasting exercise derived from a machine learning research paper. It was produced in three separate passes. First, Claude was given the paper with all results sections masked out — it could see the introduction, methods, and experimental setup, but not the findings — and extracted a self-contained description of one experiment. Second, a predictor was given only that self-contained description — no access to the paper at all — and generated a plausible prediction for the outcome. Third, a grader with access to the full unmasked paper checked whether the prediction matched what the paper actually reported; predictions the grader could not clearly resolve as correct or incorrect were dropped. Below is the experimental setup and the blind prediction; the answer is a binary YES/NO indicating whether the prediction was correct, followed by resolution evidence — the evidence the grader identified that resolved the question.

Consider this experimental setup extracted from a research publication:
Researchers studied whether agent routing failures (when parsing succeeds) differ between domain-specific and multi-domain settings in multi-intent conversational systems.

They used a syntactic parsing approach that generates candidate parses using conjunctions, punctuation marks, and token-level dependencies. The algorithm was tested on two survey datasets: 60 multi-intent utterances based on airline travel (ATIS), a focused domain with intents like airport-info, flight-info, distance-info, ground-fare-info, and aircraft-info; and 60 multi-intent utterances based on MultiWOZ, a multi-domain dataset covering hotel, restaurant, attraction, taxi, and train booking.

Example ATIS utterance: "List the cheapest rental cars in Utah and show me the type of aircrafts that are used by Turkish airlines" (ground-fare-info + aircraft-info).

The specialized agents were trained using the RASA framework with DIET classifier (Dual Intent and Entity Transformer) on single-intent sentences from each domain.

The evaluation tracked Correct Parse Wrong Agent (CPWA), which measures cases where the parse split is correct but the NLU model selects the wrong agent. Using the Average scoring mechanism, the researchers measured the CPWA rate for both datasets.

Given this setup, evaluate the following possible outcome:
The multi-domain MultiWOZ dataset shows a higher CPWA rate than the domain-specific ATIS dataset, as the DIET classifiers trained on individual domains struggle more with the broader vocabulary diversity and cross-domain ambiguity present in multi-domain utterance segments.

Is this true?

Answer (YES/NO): YES